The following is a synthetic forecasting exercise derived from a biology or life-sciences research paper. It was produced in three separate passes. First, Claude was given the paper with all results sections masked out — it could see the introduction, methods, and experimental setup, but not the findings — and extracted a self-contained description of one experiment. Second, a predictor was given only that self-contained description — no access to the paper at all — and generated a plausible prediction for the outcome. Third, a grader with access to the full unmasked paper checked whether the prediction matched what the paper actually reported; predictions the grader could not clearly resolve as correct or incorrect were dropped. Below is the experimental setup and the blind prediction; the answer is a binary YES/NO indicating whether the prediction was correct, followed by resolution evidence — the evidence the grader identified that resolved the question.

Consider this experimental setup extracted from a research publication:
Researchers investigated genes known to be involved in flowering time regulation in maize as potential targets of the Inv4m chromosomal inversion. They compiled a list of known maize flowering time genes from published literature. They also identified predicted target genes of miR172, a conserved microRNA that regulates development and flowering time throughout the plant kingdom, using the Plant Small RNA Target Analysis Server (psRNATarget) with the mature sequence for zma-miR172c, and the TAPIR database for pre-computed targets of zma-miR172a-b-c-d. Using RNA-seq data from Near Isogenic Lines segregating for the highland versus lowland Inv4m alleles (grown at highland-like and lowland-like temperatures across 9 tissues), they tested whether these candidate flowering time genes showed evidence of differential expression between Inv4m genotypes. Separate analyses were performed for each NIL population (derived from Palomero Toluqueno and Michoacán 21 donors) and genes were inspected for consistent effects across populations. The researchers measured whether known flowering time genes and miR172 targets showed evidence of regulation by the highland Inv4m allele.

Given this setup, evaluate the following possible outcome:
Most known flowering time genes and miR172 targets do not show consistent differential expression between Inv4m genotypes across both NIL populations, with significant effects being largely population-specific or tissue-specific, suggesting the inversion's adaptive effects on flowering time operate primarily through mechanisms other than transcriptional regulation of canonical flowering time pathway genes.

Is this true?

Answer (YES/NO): YES